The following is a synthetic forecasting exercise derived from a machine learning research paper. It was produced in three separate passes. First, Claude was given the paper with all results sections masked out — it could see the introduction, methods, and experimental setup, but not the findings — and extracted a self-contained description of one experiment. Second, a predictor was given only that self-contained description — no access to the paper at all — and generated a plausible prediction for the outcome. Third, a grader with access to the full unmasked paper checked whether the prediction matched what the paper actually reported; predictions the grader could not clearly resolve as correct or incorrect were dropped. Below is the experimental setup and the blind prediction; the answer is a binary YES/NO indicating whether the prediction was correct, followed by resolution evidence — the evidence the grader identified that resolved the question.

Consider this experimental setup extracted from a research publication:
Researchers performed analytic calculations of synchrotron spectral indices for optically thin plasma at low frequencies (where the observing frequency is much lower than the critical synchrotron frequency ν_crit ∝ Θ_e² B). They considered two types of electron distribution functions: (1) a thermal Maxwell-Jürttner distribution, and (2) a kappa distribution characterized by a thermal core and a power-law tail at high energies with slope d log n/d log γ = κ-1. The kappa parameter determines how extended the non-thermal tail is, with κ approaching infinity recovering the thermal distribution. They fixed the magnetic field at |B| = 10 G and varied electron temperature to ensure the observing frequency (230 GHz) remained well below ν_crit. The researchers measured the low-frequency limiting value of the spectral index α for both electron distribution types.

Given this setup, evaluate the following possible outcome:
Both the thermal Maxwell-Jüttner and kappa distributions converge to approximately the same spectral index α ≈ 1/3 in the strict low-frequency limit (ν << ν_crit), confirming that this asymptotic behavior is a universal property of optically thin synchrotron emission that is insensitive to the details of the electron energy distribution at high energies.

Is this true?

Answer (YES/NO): YES